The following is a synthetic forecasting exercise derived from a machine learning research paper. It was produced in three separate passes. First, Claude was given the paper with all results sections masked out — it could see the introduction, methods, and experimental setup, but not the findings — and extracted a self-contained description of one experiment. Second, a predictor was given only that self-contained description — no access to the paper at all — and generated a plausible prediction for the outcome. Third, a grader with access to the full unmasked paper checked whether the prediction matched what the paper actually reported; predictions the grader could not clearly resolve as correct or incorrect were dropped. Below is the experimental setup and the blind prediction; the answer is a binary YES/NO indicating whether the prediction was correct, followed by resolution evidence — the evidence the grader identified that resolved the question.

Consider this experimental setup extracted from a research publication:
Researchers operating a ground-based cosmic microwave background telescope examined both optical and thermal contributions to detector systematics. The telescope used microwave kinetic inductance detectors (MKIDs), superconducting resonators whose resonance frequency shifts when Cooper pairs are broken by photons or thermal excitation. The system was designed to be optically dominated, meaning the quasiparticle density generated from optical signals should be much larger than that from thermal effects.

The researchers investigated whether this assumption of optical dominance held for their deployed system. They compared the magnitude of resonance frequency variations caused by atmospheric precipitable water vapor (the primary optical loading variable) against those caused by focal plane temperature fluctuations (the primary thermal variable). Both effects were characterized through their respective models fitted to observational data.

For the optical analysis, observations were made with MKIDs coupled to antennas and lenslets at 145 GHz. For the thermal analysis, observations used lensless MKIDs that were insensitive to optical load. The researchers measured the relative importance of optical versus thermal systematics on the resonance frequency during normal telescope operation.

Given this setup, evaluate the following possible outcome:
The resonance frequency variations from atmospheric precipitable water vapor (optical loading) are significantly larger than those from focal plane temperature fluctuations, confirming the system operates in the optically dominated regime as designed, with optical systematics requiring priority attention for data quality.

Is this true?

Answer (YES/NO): YES